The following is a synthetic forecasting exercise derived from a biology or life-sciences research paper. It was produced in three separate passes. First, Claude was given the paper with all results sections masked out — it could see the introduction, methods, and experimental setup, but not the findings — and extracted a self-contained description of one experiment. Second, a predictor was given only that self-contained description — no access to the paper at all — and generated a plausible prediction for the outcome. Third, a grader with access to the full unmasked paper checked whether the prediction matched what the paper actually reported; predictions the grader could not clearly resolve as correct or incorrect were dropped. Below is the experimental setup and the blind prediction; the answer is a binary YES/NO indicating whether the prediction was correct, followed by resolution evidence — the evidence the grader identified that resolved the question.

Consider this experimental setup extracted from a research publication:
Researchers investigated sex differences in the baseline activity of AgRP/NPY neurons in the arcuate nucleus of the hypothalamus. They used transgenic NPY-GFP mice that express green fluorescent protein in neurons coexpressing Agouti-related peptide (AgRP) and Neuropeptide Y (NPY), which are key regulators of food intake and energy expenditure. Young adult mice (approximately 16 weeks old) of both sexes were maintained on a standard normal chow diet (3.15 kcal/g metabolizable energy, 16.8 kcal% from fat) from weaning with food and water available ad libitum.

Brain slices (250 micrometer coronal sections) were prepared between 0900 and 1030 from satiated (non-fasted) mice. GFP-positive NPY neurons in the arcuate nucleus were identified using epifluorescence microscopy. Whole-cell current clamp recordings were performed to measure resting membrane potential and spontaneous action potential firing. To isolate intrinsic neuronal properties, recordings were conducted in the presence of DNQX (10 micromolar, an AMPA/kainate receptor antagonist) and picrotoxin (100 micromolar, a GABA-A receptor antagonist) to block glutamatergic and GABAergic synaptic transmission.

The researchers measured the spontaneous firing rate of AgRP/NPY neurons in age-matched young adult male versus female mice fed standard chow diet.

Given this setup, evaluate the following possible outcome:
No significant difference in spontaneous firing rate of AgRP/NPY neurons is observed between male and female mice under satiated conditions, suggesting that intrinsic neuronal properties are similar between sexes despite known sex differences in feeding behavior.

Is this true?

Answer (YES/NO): NO